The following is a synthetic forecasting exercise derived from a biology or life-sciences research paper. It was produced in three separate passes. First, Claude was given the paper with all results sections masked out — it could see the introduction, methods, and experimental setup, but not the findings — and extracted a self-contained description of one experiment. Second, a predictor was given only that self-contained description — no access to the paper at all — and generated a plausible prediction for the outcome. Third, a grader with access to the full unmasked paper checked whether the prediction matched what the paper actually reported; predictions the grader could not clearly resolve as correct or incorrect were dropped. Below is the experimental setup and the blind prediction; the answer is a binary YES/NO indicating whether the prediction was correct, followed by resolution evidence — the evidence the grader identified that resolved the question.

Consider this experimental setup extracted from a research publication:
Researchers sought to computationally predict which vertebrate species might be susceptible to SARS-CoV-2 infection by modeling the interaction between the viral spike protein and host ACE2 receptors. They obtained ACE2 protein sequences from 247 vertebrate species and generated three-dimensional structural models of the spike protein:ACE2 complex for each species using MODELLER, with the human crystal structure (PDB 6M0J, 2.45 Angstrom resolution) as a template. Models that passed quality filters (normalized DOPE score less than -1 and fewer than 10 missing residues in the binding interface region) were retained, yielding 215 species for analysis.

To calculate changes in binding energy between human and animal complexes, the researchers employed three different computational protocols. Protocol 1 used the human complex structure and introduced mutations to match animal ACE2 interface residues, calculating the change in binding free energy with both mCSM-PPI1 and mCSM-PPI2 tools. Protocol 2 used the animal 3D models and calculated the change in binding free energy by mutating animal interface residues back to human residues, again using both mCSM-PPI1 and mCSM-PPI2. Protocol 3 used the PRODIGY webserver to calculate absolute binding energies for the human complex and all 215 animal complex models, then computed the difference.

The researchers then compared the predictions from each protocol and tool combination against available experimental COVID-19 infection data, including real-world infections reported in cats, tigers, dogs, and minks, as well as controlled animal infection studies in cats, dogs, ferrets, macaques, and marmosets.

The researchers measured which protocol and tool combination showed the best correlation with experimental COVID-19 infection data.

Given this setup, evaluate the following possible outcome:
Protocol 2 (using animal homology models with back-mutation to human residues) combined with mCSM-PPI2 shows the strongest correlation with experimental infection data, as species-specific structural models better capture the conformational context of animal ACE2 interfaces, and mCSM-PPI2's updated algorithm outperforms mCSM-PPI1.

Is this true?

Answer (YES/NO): YES